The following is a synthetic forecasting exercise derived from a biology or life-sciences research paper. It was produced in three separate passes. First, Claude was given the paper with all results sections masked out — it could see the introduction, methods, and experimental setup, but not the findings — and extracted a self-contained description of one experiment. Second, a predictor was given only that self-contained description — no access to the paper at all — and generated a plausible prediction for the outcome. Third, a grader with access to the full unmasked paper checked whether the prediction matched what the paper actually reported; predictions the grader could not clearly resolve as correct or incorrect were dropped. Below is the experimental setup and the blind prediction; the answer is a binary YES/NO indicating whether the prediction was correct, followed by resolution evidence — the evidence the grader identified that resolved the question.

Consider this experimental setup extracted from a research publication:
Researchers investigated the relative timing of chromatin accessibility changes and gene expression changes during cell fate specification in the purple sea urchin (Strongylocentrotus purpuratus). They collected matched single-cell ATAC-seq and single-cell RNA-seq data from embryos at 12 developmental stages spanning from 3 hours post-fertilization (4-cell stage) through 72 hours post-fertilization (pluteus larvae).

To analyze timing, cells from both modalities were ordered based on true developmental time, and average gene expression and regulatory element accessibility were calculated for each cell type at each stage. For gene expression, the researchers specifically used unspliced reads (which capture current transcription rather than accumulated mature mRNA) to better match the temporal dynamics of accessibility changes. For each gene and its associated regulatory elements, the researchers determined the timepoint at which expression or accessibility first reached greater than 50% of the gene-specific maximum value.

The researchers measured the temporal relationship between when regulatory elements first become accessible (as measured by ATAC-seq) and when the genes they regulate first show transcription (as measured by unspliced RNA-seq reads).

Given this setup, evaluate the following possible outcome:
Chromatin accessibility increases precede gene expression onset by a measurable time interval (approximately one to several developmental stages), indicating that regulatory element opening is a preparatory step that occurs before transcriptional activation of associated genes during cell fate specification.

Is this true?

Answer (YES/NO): NO